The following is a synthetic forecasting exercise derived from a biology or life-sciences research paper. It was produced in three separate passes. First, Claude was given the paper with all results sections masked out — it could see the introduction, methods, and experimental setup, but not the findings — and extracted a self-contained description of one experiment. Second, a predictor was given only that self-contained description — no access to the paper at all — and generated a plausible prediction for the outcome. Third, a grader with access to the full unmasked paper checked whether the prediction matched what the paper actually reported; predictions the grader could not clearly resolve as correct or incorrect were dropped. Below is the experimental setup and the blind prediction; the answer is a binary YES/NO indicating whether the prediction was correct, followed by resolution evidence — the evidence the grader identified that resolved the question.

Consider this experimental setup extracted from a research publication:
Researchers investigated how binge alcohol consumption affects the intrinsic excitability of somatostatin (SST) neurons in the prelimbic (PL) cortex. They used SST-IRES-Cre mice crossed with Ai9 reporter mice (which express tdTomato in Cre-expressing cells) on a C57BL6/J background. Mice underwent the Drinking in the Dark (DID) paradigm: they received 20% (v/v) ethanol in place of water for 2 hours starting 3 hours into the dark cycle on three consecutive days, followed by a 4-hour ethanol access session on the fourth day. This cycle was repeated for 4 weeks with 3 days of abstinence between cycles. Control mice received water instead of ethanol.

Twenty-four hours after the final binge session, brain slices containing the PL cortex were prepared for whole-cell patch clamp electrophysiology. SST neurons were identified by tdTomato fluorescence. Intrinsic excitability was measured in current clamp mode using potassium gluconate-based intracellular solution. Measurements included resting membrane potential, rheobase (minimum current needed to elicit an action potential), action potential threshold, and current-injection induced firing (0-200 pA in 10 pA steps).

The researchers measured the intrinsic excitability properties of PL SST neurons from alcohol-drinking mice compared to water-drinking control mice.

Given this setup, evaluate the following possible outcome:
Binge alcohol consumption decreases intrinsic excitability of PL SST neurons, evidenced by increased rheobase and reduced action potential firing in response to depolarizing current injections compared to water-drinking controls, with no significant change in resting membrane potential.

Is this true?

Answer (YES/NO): NO